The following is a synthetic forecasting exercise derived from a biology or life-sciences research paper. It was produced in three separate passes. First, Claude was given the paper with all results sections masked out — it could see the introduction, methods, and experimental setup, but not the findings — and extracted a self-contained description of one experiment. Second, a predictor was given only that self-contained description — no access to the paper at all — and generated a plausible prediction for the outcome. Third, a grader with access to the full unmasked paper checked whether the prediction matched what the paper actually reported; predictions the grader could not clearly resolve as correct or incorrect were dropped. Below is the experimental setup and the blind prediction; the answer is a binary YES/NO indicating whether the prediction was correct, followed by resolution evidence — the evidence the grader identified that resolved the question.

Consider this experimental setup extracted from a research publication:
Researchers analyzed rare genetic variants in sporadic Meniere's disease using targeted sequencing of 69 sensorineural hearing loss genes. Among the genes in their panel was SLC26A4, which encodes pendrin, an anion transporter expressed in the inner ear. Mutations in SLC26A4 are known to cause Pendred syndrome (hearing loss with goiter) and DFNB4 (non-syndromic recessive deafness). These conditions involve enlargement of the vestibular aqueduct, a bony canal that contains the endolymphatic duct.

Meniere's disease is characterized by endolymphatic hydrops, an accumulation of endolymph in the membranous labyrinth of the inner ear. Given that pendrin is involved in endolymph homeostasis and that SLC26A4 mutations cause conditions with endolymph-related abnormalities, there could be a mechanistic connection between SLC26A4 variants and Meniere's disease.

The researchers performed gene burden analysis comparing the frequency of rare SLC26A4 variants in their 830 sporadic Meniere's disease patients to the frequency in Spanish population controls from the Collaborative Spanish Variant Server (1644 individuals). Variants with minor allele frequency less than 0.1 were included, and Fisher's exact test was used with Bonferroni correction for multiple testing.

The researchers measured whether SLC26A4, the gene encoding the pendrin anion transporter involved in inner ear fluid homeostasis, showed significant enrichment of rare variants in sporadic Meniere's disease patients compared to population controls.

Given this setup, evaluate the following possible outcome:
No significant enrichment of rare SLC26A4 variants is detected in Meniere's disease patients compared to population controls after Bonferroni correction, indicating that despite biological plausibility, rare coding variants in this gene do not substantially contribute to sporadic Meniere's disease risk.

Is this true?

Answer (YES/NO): NO